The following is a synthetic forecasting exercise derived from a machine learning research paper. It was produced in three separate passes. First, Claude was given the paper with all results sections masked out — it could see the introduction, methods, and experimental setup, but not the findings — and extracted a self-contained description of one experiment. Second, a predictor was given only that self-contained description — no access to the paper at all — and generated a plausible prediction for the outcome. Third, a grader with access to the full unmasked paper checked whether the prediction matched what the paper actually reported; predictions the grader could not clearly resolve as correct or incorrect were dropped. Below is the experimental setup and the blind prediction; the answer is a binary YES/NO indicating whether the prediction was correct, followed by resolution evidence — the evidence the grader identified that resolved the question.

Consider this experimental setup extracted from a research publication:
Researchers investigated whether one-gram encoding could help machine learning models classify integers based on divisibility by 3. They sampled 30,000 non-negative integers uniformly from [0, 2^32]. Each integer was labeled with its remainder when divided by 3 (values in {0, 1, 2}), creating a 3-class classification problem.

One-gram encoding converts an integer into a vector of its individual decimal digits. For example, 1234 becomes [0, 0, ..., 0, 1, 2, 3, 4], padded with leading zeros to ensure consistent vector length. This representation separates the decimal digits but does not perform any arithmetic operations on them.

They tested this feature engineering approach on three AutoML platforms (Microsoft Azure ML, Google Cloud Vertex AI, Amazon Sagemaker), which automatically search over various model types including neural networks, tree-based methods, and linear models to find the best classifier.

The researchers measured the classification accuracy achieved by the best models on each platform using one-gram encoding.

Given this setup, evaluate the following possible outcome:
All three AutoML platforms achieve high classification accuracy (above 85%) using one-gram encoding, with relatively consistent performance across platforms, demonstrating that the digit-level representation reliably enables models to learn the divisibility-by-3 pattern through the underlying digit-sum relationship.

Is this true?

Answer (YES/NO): NO